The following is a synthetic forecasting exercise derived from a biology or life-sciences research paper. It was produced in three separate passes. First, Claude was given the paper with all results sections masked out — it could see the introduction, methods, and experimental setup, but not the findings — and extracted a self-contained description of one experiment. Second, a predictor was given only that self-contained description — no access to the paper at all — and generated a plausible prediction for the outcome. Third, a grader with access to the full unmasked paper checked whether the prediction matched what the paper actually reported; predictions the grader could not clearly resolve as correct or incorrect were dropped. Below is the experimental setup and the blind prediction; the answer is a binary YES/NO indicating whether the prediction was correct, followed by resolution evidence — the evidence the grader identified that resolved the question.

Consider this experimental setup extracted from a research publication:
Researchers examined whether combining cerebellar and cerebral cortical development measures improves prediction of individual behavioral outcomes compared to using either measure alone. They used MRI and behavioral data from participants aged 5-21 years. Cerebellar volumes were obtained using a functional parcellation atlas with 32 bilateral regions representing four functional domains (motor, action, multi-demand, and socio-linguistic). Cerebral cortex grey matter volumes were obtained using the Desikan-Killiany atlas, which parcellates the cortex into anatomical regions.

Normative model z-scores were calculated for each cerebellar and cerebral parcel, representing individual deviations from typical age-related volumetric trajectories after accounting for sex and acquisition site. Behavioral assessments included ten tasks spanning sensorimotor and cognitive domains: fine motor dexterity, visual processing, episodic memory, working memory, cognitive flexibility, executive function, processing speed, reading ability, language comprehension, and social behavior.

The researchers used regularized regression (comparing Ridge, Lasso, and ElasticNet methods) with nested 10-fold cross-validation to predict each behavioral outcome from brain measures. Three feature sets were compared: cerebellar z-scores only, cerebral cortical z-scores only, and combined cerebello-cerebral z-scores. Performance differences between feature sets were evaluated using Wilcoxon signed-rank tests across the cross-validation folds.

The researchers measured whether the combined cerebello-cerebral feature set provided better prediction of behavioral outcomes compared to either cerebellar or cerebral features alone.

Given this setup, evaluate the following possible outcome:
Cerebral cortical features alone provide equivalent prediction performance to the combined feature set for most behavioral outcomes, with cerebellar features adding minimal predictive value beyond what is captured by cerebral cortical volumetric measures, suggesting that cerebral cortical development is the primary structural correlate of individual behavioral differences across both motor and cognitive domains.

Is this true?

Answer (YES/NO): NO